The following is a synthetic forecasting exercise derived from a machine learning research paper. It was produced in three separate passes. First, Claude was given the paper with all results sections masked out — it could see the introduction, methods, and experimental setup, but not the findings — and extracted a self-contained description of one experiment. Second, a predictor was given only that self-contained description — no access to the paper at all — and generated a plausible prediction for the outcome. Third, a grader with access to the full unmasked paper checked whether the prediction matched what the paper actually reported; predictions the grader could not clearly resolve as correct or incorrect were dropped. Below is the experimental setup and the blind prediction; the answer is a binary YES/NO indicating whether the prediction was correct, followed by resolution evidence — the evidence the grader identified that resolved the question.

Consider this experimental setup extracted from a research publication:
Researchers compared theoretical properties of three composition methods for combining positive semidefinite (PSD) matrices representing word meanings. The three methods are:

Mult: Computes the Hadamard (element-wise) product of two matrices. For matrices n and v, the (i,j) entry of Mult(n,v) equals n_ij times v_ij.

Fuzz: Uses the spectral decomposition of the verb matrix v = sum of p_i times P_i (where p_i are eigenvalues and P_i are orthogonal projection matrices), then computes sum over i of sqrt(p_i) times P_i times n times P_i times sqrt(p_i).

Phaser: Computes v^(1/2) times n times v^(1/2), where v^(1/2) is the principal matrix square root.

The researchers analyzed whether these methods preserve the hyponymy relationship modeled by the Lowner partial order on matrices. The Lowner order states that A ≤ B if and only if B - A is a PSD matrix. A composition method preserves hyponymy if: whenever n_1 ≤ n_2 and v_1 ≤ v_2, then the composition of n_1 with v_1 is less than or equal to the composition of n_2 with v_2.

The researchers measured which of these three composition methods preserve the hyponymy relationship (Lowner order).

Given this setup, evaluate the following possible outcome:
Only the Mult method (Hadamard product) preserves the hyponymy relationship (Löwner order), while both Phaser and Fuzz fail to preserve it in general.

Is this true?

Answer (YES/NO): YES